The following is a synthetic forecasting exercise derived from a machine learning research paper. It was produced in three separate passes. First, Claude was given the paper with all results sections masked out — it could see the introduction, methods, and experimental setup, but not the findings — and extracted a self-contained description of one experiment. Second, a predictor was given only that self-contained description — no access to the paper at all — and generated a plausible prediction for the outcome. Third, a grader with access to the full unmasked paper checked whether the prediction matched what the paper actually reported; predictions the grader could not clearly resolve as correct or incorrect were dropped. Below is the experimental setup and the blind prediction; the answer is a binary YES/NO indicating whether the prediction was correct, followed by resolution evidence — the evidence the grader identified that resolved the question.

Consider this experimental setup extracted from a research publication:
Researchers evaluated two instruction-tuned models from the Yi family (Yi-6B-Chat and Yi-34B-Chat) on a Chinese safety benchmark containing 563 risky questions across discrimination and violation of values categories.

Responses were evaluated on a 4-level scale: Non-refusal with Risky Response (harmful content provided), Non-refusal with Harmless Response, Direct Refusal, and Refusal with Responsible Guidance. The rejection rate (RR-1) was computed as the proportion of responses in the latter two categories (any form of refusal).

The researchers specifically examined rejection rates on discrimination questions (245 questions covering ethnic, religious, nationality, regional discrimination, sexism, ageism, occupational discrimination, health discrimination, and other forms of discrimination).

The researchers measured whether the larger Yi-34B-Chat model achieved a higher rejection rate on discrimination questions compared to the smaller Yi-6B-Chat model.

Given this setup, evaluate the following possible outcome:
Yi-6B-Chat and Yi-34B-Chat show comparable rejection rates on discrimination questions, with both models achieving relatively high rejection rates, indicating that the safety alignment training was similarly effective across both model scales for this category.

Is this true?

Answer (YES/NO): NO